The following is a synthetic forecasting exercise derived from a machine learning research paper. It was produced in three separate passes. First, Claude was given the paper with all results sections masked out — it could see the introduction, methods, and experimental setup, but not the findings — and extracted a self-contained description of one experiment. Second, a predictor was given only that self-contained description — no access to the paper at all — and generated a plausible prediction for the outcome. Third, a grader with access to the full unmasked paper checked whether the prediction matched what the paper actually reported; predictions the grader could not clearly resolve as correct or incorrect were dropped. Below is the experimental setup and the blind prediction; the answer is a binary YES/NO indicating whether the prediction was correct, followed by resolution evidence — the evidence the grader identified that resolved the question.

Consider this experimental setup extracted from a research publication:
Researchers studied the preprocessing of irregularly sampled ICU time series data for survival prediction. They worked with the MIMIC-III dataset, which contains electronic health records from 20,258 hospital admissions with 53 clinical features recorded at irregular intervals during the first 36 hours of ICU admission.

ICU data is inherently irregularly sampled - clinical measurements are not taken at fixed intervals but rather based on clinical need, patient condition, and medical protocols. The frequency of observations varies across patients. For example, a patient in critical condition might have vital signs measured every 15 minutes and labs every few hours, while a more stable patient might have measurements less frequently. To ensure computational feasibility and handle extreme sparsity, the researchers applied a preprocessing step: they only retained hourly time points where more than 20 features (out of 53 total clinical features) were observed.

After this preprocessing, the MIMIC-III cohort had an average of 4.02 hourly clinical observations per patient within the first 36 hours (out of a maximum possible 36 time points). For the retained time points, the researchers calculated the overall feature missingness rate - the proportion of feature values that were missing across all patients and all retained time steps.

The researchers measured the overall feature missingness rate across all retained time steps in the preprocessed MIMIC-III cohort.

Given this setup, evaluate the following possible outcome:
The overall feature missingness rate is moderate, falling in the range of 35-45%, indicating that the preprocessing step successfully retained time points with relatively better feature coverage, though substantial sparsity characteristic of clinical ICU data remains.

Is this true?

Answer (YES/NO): NO